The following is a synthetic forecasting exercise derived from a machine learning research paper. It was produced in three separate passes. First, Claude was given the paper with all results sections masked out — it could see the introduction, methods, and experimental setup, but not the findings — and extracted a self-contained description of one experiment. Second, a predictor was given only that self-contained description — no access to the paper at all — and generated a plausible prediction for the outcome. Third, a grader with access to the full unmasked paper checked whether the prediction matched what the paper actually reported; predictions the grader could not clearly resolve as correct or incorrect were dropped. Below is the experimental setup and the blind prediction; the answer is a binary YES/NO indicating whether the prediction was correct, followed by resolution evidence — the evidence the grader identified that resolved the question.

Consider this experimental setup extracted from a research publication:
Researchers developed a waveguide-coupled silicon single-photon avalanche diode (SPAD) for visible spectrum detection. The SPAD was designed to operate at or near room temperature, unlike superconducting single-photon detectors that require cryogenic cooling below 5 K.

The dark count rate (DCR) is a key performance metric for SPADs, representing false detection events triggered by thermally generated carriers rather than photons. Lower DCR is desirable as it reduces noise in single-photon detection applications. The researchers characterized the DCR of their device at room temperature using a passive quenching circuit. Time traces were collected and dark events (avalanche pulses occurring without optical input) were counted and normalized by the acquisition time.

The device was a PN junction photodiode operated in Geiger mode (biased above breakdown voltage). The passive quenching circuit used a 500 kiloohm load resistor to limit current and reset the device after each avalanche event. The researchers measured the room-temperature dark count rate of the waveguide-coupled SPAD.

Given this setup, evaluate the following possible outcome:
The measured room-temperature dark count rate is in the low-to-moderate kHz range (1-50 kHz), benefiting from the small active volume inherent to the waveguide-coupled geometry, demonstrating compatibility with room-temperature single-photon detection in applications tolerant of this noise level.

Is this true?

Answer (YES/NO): NO